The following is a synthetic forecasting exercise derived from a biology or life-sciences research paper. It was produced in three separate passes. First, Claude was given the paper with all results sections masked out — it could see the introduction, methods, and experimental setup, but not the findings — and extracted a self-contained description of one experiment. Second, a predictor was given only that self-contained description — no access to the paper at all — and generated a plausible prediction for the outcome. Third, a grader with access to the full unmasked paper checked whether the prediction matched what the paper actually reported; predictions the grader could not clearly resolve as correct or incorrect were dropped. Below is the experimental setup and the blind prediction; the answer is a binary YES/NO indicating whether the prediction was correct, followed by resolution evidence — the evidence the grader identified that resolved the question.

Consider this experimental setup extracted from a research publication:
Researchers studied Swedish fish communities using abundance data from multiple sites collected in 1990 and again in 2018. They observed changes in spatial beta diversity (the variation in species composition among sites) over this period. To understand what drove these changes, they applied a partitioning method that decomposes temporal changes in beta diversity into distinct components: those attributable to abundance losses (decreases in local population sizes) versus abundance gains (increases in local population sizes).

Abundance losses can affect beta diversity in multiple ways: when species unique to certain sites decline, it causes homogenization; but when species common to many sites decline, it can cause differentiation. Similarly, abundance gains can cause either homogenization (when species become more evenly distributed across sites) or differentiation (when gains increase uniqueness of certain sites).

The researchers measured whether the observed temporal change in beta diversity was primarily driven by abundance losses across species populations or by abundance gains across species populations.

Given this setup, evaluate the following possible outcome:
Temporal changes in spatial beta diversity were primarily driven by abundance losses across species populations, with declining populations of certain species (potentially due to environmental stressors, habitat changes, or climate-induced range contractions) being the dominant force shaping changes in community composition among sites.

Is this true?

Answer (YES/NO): NO